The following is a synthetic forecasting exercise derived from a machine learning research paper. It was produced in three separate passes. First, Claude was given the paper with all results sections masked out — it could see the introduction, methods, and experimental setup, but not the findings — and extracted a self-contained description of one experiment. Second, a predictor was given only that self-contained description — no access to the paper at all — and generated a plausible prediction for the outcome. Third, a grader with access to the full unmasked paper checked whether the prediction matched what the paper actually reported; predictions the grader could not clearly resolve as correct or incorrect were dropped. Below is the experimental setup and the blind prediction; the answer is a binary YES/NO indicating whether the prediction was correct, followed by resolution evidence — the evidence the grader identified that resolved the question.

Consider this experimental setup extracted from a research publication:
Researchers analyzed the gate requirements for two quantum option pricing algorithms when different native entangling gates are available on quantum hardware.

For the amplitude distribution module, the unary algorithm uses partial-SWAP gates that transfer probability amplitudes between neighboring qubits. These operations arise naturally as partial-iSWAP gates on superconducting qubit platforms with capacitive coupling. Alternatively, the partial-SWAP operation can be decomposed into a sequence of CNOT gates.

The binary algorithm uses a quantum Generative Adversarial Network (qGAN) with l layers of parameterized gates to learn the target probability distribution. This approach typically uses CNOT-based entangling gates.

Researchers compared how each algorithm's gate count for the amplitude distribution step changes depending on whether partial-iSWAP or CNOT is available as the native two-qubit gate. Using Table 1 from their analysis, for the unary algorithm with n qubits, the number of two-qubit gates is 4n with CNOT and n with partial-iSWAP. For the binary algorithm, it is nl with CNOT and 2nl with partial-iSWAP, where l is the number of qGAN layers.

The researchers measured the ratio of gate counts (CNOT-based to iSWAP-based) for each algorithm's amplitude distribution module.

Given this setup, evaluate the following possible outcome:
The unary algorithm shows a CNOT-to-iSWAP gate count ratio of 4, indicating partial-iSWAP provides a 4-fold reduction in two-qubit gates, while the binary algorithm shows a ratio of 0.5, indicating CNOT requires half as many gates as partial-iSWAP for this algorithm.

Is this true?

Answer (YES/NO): YES